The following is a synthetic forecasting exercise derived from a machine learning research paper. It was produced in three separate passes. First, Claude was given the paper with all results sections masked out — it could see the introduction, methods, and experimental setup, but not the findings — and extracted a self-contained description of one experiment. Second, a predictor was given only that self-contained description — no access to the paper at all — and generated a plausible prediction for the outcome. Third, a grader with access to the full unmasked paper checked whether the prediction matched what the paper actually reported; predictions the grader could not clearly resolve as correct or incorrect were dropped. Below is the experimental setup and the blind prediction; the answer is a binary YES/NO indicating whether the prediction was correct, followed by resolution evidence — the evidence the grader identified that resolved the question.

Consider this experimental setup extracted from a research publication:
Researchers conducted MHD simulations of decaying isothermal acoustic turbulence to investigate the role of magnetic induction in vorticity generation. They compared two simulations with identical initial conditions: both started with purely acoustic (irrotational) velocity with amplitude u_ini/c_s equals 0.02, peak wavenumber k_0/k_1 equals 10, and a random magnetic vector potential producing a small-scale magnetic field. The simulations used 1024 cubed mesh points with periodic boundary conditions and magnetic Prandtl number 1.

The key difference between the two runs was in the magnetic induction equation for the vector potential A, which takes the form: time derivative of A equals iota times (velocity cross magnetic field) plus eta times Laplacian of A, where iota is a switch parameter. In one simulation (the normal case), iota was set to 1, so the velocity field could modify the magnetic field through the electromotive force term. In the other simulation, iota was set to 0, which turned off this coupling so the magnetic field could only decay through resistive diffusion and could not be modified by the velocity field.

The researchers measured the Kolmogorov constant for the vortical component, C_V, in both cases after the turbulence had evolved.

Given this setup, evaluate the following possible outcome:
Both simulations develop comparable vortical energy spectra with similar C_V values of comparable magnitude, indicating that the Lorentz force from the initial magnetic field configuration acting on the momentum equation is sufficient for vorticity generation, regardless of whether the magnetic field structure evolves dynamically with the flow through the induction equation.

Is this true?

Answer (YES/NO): NO